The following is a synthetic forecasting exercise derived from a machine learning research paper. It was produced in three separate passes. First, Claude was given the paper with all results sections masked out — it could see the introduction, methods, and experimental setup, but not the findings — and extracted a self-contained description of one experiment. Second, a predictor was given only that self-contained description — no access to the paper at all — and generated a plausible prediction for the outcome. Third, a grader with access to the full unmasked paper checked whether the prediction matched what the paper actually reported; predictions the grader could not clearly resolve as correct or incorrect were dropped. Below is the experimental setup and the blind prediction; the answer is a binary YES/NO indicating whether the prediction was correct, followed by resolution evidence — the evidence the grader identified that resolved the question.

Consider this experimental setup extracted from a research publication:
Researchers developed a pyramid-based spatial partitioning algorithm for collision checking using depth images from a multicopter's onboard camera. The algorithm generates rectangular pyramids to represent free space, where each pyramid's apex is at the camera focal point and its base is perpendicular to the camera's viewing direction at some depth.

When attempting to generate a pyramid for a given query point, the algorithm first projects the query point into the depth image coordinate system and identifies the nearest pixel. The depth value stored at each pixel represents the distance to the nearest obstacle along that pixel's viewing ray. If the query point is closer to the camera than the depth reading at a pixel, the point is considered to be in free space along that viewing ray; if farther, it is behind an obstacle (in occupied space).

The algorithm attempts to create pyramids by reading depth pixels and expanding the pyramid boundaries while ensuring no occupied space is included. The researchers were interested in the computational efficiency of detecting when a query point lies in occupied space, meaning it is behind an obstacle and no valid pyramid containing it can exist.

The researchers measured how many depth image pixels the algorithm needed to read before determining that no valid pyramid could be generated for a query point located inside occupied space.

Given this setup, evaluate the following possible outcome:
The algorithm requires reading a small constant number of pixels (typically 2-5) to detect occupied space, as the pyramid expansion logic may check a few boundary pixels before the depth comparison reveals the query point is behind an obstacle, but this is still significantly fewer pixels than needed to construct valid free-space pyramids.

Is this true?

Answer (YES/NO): NO